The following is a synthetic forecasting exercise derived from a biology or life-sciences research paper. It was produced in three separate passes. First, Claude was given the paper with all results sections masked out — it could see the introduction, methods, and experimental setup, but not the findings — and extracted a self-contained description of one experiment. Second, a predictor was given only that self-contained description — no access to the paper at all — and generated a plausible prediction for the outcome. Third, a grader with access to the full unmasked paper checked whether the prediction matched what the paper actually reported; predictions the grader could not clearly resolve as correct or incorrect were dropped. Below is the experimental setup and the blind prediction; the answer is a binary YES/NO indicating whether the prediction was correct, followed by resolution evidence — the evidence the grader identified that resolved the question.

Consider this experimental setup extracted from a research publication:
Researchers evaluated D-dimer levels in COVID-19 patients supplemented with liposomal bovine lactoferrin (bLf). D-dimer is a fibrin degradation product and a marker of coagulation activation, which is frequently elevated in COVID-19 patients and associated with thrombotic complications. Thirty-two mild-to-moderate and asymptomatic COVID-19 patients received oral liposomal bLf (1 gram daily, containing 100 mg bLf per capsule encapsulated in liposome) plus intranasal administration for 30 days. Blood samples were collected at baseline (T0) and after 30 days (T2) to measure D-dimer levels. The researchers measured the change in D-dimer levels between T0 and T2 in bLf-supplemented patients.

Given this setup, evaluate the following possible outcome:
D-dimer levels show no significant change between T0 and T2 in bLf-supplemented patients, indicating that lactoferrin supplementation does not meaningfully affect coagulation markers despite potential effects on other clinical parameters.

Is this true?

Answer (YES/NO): NO